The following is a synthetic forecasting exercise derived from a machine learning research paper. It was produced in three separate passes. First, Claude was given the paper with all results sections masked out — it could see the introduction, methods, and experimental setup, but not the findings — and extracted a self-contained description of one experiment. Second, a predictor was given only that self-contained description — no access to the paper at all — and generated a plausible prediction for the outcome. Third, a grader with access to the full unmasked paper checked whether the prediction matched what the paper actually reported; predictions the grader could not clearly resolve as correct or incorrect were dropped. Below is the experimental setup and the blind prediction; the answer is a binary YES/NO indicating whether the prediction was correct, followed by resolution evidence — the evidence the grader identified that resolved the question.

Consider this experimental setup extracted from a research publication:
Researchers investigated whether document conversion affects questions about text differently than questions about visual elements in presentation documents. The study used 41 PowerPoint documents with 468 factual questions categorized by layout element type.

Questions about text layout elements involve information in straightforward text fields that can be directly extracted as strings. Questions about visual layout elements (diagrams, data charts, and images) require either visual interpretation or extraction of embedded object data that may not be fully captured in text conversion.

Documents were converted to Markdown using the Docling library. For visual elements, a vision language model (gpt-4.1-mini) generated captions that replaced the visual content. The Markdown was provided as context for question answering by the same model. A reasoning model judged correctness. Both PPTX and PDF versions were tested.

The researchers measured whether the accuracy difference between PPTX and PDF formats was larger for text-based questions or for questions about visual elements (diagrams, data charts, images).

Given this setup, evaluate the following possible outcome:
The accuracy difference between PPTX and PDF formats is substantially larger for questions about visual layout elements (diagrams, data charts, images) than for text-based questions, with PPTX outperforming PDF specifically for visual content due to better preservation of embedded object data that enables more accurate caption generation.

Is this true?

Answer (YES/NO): NO